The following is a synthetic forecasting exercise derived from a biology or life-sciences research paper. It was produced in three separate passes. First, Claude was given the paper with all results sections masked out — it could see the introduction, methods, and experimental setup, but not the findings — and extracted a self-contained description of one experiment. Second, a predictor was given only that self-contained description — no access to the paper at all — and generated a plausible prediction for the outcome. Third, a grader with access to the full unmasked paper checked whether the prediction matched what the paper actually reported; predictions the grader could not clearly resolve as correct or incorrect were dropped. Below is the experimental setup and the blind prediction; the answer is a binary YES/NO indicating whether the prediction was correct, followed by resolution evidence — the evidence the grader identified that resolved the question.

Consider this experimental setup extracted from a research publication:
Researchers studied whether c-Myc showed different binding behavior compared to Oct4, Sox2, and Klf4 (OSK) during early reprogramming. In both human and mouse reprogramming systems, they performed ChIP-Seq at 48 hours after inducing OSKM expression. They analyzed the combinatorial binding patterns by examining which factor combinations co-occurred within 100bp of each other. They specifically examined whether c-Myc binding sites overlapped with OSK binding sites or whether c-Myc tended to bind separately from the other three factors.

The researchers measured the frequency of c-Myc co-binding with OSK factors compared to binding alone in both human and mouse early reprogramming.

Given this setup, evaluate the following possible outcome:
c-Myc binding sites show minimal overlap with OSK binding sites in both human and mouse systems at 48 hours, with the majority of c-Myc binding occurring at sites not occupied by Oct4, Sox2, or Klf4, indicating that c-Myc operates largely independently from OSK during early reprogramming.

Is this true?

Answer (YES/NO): NO